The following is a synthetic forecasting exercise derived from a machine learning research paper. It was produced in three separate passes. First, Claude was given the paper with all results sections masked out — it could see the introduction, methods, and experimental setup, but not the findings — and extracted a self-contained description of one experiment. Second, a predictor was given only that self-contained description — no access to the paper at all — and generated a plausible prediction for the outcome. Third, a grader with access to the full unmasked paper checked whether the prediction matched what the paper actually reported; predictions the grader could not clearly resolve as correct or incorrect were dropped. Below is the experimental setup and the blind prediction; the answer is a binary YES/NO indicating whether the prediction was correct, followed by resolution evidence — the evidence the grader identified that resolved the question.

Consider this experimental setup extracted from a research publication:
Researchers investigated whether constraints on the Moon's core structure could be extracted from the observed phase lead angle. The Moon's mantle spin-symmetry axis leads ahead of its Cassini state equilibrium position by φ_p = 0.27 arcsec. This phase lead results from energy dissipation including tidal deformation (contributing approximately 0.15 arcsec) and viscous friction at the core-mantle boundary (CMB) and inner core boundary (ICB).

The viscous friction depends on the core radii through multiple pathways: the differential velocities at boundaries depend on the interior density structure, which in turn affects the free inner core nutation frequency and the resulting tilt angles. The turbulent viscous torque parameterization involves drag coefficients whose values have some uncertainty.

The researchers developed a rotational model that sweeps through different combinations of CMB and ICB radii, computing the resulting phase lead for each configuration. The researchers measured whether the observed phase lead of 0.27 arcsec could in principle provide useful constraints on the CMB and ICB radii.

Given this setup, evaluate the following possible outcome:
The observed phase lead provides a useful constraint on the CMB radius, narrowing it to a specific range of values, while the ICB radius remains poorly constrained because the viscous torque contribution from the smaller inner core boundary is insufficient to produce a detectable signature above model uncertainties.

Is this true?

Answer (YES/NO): NO